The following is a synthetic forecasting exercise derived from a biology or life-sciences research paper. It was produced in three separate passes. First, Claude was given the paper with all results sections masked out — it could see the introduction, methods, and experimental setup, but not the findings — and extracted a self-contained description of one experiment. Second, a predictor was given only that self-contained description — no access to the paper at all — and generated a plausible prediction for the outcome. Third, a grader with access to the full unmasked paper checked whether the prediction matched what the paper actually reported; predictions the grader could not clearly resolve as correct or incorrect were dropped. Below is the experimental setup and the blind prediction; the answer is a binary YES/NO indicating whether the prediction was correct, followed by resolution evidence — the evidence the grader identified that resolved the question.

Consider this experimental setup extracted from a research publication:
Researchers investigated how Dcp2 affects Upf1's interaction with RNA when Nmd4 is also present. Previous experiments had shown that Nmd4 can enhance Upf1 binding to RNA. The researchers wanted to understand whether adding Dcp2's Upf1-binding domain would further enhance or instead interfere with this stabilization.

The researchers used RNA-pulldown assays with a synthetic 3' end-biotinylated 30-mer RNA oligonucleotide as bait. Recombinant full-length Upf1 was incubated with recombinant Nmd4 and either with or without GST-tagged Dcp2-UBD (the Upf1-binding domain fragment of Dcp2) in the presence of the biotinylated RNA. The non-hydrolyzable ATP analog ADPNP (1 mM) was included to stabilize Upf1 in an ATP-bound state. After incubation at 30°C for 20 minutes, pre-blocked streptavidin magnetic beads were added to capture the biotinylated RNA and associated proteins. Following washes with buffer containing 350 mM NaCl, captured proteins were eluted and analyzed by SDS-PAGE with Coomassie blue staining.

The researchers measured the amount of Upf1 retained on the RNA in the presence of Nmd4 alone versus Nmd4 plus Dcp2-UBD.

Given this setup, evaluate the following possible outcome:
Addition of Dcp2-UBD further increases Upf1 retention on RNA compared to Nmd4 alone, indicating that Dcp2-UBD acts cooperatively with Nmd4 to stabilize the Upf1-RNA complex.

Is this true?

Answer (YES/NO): YES